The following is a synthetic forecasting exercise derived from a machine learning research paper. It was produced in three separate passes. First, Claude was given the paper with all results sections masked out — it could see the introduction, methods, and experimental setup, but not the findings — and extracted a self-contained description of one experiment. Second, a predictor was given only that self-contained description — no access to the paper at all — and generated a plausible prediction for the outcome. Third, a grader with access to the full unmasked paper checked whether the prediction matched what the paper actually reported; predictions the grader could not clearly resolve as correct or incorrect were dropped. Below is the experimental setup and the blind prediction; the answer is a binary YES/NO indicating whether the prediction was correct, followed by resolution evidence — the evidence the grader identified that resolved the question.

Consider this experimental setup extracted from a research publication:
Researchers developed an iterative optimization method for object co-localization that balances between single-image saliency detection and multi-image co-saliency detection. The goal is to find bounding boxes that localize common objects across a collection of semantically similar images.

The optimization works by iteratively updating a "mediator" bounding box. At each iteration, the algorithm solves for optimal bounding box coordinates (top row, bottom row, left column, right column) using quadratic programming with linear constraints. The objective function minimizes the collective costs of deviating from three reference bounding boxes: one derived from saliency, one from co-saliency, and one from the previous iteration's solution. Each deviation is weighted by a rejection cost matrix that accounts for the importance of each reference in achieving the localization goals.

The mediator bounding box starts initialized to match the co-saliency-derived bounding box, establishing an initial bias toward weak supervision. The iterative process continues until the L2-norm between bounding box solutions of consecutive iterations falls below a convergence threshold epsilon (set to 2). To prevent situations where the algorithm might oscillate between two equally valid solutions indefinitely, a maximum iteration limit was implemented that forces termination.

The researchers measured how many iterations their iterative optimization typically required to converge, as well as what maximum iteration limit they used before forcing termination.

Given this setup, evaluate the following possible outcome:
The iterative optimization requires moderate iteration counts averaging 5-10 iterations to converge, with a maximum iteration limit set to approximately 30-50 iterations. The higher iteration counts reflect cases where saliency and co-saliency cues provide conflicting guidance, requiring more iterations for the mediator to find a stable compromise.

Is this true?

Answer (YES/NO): NO